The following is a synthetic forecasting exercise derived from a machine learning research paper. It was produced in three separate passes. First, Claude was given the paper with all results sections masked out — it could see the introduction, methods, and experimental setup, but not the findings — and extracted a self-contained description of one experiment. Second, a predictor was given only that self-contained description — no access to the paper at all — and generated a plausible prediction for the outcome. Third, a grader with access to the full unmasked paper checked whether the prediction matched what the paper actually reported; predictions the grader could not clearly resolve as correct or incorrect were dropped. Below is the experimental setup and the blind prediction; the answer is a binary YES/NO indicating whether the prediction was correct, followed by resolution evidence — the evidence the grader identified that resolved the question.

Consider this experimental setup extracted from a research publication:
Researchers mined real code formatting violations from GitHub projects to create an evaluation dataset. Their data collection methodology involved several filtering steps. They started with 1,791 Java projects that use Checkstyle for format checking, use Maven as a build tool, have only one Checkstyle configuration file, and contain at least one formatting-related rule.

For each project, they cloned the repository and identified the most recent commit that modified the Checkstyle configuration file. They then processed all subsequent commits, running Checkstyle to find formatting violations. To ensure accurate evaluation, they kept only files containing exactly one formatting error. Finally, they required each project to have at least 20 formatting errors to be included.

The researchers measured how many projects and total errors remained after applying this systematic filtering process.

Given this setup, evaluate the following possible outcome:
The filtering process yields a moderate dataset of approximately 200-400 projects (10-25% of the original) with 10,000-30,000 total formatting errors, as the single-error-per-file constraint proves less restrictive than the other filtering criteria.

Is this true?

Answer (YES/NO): NO